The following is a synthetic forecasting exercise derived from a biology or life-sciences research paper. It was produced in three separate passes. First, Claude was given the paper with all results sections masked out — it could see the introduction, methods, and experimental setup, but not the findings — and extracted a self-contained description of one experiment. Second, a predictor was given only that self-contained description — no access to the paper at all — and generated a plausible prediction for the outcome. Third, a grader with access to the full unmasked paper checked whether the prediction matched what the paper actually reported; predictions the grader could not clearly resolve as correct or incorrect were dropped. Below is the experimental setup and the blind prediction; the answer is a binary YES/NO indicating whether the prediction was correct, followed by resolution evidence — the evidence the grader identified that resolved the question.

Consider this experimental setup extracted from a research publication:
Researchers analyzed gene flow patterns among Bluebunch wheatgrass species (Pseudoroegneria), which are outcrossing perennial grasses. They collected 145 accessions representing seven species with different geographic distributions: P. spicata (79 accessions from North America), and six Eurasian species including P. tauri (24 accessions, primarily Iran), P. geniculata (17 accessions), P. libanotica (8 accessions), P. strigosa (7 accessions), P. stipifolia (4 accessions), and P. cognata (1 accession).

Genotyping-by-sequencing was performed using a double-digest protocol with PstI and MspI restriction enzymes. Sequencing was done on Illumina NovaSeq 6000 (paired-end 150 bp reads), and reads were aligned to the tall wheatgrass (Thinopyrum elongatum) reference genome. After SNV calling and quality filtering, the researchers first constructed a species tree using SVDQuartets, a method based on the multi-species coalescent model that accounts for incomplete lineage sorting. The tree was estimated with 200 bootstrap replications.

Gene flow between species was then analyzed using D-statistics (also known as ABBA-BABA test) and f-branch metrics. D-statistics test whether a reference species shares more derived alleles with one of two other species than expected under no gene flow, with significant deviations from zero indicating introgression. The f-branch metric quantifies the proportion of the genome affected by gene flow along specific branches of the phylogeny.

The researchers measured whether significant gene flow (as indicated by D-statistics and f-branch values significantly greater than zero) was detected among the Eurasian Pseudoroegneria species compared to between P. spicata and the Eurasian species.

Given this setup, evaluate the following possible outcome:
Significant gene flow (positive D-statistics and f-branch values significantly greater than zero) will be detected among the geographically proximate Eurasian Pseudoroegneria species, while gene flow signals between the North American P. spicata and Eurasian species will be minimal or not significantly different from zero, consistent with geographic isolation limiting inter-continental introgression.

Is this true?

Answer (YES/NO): YES